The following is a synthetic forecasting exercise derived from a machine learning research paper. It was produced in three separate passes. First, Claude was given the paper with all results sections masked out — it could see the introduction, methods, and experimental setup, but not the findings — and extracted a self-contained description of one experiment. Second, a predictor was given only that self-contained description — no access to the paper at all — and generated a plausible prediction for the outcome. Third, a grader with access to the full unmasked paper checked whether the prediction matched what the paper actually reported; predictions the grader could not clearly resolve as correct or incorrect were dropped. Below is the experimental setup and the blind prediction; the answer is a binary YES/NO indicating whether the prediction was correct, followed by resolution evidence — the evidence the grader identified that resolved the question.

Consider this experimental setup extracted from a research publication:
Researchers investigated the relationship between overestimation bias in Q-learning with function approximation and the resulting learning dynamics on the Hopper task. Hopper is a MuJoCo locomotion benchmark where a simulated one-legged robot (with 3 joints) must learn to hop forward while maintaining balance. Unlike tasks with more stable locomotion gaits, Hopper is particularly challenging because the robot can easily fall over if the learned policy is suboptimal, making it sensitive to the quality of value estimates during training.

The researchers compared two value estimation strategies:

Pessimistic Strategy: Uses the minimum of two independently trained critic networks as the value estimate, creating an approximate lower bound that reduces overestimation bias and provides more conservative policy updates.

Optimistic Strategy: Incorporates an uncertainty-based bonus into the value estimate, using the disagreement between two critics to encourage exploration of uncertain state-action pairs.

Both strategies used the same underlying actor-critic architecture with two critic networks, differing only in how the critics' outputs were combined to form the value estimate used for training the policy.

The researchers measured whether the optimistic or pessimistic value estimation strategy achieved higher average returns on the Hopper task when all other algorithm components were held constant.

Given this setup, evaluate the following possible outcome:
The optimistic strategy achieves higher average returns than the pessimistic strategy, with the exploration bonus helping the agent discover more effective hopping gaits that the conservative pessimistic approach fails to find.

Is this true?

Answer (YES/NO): NO